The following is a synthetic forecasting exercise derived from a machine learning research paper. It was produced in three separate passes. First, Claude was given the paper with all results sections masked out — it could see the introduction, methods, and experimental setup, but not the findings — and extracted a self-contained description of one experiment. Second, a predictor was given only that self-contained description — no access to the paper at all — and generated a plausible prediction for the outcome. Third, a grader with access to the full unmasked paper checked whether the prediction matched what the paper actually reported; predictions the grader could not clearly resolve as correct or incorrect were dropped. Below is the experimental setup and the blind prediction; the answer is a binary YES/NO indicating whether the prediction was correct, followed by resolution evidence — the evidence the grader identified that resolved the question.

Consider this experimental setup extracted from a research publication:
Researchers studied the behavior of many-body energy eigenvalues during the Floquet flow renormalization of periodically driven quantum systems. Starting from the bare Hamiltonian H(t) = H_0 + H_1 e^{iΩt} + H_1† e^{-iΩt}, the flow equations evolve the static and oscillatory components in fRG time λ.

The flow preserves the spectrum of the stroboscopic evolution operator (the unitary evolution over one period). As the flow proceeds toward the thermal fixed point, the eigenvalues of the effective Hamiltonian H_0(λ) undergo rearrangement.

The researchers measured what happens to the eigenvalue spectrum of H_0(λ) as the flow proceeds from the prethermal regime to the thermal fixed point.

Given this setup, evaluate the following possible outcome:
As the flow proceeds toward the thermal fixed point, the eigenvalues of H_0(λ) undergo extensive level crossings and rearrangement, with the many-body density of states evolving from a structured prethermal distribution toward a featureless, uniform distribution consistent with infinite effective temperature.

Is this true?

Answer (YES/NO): NO